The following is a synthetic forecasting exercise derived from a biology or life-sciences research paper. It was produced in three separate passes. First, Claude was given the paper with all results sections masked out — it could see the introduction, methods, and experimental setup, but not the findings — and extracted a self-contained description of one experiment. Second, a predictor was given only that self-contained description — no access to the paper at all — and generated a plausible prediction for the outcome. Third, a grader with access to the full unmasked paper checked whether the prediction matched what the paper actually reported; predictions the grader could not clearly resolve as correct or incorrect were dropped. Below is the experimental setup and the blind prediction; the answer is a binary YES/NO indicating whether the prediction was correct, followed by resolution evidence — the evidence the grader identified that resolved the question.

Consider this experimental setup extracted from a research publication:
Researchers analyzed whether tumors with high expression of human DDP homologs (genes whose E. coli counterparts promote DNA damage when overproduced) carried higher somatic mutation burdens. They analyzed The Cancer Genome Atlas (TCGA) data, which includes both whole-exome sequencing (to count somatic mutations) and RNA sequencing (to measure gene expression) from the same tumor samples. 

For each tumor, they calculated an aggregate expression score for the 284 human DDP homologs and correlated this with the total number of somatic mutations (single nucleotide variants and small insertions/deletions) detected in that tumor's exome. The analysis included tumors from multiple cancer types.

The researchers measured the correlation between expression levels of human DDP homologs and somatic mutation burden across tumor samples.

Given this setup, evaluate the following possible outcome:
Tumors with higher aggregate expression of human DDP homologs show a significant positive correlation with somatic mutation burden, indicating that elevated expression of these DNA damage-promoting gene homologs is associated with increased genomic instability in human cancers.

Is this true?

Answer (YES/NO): YES